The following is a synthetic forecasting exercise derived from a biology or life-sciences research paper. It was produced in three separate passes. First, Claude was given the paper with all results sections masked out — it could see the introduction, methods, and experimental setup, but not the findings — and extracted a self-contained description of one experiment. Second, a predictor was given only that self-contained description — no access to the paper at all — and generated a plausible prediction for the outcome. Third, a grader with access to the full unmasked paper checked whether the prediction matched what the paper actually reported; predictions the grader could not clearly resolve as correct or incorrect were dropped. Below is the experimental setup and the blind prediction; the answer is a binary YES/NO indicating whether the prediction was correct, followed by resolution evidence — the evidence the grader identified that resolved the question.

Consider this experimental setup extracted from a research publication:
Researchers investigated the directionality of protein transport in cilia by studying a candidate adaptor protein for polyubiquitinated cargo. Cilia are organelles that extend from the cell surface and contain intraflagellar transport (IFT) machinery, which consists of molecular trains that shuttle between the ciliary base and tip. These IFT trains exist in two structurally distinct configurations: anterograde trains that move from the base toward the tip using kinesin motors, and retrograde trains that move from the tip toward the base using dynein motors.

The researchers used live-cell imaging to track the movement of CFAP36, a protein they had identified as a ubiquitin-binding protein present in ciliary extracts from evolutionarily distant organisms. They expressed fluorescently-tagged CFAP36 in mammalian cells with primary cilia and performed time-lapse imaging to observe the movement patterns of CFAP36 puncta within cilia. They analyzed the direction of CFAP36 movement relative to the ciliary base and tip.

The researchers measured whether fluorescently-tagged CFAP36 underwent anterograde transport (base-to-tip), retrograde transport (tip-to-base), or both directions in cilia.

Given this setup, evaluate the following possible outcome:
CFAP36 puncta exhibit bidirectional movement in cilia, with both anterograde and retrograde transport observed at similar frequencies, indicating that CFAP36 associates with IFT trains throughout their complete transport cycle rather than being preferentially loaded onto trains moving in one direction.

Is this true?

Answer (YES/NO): NO